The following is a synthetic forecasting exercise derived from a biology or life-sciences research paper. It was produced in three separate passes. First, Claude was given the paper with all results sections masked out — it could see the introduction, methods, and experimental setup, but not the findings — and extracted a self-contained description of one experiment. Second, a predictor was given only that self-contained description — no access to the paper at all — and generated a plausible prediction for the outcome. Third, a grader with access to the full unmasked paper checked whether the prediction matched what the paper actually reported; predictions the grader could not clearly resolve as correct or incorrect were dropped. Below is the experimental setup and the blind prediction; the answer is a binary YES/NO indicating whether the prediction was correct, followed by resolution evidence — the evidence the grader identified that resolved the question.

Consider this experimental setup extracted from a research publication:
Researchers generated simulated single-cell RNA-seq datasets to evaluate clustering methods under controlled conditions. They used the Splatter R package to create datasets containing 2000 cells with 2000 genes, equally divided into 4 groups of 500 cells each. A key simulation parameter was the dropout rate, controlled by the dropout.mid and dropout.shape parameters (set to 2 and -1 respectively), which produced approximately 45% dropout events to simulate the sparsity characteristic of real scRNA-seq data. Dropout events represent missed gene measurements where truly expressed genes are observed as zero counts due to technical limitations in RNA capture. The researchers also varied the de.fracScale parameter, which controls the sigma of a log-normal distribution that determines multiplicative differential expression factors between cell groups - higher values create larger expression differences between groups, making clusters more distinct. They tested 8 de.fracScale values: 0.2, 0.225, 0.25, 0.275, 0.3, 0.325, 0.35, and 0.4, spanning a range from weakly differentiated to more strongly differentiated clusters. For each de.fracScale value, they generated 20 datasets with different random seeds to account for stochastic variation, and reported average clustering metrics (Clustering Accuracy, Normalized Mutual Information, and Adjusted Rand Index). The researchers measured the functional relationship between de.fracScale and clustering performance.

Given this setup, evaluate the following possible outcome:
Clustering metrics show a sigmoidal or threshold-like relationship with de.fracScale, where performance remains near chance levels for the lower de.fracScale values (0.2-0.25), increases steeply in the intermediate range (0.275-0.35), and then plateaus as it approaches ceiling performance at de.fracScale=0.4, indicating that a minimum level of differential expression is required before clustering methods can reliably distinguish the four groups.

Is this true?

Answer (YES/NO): NO